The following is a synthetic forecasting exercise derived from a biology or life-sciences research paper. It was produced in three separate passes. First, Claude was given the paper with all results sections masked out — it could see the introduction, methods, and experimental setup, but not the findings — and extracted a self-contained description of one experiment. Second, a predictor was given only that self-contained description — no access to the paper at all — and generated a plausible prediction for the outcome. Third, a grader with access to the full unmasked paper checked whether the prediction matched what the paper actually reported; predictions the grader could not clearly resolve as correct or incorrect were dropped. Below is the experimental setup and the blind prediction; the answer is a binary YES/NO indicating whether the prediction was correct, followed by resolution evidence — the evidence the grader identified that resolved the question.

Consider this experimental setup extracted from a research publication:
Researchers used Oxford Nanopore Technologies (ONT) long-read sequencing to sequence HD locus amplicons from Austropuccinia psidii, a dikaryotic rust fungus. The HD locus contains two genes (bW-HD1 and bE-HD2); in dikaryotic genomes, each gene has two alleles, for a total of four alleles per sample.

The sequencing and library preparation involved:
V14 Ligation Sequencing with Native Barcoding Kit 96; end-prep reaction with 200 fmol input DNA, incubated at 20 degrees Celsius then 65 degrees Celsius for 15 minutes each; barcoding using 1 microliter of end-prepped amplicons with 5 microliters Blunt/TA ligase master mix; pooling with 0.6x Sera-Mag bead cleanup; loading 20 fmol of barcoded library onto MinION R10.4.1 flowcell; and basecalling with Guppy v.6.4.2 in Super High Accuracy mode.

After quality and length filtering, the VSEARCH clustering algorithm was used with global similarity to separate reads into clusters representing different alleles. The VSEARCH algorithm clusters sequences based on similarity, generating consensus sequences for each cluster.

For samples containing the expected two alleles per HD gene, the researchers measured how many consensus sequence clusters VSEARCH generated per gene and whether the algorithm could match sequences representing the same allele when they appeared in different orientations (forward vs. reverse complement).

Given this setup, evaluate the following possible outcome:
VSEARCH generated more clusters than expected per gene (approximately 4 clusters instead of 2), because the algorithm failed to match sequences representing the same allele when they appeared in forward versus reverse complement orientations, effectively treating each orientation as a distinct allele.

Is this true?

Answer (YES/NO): YES